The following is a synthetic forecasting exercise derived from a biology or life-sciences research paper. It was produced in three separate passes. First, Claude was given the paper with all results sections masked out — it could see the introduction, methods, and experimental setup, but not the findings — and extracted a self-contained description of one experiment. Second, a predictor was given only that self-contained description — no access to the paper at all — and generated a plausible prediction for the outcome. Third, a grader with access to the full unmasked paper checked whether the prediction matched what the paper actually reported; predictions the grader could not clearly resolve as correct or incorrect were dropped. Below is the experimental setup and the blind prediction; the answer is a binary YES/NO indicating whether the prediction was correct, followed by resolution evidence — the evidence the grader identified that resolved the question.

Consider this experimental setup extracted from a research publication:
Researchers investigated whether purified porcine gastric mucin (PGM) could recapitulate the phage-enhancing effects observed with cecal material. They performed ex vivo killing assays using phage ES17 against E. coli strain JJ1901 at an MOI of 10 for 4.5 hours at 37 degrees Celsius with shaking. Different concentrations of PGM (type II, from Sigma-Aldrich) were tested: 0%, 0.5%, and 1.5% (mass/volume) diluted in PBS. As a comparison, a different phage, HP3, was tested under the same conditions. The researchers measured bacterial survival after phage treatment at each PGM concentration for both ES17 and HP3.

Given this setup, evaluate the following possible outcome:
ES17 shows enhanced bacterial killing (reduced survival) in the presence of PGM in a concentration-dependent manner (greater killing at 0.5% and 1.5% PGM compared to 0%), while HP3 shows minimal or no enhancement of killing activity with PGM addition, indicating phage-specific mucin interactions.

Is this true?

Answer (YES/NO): NO